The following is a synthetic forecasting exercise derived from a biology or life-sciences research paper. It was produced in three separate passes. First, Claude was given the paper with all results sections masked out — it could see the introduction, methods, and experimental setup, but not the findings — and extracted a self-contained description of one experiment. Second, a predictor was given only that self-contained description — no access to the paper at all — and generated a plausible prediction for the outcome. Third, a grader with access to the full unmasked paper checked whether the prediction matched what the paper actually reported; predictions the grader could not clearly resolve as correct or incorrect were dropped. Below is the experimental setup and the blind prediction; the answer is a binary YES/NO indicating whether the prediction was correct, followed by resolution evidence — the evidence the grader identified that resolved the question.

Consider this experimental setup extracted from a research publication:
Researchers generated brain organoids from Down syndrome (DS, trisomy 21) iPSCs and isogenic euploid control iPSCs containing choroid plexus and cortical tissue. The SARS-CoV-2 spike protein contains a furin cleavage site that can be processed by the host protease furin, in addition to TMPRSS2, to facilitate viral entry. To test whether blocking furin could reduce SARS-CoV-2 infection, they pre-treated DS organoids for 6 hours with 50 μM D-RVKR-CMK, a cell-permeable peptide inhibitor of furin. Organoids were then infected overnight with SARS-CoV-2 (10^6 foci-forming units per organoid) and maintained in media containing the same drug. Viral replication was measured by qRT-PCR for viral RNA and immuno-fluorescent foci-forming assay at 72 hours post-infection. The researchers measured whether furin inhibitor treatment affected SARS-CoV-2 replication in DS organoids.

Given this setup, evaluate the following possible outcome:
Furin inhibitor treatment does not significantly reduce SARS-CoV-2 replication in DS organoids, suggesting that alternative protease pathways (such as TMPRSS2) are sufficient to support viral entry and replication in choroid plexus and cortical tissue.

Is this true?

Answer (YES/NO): NO